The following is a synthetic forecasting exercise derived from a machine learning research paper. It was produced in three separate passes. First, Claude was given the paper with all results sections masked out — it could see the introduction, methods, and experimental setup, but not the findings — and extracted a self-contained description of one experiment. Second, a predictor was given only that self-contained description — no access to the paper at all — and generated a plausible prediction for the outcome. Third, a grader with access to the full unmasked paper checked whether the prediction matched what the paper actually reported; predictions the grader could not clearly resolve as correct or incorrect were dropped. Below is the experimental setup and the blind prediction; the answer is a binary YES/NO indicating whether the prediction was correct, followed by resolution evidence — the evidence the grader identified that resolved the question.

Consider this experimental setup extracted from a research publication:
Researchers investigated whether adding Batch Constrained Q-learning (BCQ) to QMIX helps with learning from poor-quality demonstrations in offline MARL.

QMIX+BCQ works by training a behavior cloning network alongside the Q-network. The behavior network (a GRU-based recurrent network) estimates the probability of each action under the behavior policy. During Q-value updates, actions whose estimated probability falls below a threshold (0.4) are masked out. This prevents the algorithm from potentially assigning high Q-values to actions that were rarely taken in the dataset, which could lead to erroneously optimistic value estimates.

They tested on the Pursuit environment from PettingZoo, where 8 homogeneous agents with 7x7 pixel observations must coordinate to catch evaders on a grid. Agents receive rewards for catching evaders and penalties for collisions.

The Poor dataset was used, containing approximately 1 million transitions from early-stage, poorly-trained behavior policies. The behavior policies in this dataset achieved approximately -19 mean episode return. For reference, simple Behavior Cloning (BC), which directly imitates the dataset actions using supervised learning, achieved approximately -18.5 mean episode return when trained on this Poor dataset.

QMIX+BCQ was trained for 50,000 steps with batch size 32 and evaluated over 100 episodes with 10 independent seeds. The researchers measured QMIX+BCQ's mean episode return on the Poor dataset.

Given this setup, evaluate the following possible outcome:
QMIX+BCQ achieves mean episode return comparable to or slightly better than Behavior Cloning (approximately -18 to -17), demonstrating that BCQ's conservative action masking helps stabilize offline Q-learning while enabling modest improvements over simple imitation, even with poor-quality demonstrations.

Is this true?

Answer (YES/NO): NO